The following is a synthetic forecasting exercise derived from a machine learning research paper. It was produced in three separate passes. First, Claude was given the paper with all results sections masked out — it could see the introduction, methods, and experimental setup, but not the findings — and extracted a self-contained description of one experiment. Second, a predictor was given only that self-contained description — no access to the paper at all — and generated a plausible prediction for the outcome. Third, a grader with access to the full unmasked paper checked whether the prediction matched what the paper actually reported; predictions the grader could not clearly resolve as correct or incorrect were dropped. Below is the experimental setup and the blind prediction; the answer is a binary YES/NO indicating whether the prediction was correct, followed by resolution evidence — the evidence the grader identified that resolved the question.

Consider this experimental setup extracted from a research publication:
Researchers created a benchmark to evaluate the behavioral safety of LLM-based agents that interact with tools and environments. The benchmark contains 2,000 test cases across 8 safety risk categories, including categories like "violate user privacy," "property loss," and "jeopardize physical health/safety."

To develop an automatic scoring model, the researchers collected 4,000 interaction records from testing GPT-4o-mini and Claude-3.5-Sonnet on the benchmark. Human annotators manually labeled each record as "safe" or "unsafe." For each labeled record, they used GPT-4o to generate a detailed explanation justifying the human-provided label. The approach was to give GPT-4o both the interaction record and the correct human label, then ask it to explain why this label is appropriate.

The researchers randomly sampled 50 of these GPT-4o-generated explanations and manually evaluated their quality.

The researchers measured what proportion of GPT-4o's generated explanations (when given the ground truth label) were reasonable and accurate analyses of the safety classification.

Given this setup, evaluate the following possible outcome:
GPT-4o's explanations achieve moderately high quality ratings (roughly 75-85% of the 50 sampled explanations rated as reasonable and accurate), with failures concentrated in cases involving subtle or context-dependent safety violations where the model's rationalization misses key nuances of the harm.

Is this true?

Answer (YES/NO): NO